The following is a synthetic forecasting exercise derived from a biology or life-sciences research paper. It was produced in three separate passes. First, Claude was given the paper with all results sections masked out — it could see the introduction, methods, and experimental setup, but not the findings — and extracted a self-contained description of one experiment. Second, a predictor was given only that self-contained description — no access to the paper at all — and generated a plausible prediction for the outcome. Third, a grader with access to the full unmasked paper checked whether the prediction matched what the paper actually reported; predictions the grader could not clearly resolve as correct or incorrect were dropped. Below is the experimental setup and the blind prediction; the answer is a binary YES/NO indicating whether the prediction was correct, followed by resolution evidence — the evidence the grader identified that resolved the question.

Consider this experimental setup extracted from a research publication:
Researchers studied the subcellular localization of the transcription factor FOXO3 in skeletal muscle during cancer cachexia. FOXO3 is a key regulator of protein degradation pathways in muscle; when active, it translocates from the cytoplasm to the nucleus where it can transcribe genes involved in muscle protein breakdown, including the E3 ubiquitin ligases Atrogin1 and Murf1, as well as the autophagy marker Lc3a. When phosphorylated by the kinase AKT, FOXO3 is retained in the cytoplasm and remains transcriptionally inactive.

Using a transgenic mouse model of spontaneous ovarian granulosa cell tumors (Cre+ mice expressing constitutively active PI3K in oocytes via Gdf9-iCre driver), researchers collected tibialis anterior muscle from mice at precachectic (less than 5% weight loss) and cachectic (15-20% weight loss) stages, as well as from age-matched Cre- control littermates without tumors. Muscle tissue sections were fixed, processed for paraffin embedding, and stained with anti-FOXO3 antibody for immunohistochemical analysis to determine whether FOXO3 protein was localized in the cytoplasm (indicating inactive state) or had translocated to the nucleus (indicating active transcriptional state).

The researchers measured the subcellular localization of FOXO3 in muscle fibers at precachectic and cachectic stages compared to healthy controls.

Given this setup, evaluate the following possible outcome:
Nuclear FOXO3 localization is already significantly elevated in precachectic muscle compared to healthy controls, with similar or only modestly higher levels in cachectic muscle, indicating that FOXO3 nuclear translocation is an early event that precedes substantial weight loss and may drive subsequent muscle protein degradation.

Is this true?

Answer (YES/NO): NO